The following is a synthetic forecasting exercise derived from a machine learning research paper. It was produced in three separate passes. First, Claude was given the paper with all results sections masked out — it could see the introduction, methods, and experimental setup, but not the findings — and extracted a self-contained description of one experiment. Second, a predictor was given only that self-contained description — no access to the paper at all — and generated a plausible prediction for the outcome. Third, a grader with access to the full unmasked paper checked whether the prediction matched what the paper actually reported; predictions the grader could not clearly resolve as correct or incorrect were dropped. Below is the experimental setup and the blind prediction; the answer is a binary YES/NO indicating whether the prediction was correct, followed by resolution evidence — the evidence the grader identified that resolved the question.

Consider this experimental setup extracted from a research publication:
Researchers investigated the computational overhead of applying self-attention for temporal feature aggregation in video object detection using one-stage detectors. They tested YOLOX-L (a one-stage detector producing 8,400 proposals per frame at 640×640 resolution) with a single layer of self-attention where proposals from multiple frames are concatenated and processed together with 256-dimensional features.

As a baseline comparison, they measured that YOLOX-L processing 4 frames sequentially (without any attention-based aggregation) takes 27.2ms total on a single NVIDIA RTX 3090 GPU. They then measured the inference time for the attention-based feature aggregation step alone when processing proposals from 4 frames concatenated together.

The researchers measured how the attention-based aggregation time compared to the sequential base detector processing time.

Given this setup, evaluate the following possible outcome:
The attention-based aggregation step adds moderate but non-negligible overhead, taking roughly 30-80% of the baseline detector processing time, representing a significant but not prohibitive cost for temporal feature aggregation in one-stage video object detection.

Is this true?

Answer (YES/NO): NO